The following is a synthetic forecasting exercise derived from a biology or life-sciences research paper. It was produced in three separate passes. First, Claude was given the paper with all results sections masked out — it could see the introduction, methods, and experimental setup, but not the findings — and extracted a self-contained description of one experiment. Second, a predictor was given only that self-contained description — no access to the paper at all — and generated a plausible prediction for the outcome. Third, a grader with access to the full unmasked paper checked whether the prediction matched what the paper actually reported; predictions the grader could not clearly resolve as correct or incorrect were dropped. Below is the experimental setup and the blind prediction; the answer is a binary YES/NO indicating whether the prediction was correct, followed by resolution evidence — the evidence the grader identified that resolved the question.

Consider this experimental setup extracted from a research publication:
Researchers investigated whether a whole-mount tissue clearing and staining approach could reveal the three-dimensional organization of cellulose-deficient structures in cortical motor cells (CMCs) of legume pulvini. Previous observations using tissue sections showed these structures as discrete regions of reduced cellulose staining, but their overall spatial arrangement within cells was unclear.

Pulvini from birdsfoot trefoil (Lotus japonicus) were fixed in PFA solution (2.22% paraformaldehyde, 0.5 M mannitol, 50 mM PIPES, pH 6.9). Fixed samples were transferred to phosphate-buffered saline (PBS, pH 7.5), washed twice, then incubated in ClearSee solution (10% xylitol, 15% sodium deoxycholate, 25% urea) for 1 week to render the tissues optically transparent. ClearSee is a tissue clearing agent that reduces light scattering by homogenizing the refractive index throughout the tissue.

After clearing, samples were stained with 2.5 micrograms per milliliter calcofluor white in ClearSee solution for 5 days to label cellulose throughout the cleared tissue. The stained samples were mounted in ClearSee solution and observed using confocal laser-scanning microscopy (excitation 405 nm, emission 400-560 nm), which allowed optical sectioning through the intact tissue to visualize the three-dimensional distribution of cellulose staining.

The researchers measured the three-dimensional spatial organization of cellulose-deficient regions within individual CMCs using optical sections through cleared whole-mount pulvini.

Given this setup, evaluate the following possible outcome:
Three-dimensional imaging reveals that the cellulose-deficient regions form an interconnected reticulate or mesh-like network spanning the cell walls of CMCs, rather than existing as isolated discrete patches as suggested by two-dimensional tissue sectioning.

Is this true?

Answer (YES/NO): NO